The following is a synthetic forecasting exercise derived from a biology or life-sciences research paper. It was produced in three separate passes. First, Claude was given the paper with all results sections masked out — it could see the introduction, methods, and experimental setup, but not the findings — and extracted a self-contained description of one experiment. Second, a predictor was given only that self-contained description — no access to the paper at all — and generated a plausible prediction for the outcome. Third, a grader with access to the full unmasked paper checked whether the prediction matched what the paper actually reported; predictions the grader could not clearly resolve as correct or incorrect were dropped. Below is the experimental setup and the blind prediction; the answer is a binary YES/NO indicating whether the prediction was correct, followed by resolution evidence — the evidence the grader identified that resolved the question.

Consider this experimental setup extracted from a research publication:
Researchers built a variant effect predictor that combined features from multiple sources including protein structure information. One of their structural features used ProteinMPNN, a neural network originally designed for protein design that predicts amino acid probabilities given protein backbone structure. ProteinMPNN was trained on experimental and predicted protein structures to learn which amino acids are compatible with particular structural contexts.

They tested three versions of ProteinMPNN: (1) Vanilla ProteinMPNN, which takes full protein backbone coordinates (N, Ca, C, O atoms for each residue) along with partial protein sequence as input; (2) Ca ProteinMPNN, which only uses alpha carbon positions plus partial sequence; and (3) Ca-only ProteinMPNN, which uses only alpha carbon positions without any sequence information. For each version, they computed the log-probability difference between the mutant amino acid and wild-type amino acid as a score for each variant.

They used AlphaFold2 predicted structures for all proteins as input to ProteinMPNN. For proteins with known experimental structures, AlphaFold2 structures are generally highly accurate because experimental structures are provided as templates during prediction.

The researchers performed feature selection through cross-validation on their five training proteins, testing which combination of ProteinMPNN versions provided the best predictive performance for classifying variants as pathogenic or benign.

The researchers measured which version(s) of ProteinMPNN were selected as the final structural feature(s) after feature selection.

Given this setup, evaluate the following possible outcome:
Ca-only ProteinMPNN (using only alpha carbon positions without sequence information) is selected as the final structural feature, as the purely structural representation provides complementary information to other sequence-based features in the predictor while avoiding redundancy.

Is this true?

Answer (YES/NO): NO